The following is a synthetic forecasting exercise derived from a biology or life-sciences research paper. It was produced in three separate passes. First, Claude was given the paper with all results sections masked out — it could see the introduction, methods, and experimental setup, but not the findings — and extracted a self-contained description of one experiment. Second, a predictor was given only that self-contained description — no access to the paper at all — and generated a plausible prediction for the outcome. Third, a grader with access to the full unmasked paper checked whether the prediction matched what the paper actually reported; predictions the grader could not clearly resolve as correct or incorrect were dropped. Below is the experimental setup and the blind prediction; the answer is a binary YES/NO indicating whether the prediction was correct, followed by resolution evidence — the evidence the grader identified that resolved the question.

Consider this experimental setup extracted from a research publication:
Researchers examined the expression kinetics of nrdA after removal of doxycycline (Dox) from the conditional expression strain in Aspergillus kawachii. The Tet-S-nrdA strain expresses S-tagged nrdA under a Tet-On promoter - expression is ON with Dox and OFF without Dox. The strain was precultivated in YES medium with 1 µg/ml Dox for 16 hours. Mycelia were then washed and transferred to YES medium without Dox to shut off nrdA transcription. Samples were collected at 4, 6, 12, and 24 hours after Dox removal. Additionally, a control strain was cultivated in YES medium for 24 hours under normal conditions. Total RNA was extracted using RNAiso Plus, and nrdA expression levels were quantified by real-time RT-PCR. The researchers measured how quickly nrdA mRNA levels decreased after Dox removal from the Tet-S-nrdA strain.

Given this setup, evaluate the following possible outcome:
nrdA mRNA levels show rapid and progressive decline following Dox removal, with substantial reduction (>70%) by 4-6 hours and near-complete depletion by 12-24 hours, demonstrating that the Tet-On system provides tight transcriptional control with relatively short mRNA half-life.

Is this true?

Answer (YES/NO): NO